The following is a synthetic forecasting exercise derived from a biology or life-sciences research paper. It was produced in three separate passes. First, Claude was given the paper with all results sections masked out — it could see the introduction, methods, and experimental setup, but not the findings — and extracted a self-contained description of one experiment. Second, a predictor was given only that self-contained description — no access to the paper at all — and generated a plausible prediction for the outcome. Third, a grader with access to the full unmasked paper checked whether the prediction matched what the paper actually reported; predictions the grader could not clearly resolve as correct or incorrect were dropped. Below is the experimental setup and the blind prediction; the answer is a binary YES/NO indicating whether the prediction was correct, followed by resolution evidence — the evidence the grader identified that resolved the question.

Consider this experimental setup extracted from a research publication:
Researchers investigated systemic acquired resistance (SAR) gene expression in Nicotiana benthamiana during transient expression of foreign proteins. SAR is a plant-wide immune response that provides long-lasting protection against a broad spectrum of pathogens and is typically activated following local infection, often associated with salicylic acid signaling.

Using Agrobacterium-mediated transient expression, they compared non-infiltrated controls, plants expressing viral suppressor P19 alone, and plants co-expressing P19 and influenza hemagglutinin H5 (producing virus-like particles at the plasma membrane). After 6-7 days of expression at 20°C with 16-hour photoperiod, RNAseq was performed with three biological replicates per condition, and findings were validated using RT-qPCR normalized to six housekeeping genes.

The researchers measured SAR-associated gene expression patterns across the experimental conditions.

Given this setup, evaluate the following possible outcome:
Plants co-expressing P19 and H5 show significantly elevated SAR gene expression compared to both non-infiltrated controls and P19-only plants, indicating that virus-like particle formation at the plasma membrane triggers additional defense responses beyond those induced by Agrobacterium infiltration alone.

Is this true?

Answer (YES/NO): YES